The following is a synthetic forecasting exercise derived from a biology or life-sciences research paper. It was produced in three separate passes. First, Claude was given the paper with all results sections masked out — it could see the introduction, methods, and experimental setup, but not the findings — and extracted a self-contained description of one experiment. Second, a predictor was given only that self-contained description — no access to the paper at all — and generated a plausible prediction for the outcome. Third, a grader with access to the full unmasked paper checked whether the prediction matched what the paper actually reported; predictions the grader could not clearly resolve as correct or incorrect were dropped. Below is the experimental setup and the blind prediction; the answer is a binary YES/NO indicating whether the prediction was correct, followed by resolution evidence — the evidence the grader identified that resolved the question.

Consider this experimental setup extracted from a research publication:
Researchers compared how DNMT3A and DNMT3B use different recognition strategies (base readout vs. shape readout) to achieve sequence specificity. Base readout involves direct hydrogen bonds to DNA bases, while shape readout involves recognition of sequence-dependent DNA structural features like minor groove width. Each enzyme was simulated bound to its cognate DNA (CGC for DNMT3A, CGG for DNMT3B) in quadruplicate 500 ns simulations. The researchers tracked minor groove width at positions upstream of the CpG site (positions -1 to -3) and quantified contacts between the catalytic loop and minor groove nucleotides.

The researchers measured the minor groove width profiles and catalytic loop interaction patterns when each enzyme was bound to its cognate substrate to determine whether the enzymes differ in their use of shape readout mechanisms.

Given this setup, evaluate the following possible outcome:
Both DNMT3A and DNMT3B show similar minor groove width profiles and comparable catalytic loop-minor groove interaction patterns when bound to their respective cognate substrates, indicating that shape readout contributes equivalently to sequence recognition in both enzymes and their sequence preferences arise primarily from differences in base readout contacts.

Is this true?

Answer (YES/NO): NO